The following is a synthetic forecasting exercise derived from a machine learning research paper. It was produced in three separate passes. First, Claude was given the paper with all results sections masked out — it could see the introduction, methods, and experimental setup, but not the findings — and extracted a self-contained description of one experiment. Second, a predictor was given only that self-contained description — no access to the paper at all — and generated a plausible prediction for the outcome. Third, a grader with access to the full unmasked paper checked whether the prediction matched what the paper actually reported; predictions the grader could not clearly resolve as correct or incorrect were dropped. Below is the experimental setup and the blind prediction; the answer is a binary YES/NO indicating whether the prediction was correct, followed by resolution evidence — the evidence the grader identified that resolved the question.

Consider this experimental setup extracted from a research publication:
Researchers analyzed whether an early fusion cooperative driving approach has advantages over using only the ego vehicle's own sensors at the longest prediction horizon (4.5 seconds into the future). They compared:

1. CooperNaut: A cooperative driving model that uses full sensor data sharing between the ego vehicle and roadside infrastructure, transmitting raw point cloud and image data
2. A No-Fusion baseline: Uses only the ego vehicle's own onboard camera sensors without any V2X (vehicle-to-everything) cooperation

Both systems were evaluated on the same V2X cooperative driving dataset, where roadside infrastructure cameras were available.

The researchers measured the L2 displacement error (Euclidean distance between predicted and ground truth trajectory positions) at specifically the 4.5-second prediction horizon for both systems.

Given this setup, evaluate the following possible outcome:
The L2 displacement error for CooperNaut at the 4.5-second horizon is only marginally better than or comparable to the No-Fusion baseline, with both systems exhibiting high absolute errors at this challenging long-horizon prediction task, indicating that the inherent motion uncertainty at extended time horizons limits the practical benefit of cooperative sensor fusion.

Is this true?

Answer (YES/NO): NO